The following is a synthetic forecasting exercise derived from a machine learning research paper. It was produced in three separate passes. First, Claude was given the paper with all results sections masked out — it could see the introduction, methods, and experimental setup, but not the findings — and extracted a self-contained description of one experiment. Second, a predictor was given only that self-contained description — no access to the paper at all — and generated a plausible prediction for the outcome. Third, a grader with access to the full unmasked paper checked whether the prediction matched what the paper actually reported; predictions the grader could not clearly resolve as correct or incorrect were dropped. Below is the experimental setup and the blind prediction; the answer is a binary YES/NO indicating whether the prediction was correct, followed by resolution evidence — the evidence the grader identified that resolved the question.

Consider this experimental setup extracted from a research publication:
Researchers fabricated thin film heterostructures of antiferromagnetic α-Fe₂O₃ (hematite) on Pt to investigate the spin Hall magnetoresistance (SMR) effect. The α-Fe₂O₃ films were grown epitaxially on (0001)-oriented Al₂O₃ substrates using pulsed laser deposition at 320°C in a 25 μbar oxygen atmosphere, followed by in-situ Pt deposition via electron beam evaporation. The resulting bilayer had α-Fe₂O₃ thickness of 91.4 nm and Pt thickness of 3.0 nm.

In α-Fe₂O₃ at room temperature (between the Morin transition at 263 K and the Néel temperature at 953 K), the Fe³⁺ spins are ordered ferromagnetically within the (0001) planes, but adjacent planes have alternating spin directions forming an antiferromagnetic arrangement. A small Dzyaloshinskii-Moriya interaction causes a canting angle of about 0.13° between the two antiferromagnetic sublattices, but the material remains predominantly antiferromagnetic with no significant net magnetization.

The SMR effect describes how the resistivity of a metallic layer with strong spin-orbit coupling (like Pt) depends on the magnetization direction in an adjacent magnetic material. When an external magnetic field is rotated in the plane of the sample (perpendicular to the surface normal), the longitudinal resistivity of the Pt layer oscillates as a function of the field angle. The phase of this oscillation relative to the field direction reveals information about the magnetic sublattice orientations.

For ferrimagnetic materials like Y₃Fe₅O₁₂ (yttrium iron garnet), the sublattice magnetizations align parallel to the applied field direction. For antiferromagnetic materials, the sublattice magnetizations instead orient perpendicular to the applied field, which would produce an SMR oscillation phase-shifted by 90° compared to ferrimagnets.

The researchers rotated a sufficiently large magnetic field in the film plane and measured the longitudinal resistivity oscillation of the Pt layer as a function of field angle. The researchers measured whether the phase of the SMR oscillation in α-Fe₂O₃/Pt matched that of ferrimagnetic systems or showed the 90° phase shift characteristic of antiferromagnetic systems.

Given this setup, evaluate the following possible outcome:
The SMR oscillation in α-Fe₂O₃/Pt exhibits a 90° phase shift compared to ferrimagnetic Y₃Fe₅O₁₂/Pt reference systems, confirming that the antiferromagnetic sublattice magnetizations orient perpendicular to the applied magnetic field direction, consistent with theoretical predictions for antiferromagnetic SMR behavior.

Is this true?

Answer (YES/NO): YES